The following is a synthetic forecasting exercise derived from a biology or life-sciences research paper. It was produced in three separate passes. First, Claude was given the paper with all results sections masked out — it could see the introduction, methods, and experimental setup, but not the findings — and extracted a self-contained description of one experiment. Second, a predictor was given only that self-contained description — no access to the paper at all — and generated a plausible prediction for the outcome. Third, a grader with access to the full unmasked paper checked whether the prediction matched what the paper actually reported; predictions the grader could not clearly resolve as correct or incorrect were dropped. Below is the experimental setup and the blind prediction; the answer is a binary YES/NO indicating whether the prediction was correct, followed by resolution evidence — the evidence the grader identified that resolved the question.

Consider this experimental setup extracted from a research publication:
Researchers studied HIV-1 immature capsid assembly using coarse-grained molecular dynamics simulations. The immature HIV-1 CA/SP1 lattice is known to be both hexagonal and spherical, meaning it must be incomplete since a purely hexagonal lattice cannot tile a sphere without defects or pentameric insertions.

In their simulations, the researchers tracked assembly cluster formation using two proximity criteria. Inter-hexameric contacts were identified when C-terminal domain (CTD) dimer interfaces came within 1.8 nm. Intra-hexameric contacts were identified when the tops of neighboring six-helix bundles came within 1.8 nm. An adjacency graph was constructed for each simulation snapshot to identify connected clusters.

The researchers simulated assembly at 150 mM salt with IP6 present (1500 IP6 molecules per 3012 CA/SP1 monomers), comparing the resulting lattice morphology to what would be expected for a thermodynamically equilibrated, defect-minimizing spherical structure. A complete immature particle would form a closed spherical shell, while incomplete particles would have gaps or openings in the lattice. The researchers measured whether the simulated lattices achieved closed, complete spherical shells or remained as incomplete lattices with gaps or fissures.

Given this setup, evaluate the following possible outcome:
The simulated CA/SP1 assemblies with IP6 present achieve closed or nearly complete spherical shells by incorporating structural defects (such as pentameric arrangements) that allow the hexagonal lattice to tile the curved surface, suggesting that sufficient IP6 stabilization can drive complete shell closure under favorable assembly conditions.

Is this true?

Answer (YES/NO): NO